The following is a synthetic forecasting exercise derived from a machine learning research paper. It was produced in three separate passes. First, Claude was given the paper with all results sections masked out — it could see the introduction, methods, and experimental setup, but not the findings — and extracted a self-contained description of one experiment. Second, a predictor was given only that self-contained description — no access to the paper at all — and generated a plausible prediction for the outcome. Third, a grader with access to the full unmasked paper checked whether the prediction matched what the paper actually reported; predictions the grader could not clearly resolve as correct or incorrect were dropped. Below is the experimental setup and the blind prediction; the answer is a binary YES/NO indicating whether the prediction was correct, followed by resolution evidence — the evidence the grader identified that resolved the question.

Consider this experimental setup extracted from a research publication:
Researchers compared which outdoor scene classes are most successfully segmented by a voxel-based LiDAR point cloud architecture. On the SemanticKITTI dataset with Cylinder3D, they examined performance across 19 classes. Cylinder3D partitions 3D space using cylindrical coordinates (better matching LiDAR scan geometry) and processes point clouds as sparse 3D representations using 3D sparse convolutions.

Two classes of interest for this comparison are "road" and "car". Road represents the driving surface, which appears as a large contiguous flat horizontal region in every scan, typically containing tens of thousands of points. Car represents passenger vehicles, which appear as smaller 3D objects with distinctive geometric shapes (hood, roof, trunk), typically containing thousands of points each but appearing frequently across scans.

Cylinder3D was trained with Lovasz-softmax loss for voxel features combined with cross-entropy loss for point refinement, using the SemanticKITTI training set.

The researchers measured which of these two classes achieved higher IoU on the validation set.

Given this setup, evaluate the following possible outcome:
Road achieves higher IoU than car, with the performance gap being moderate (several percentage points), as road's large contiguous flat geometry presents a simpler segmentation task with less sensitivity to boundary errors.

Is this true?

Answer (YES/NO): NO